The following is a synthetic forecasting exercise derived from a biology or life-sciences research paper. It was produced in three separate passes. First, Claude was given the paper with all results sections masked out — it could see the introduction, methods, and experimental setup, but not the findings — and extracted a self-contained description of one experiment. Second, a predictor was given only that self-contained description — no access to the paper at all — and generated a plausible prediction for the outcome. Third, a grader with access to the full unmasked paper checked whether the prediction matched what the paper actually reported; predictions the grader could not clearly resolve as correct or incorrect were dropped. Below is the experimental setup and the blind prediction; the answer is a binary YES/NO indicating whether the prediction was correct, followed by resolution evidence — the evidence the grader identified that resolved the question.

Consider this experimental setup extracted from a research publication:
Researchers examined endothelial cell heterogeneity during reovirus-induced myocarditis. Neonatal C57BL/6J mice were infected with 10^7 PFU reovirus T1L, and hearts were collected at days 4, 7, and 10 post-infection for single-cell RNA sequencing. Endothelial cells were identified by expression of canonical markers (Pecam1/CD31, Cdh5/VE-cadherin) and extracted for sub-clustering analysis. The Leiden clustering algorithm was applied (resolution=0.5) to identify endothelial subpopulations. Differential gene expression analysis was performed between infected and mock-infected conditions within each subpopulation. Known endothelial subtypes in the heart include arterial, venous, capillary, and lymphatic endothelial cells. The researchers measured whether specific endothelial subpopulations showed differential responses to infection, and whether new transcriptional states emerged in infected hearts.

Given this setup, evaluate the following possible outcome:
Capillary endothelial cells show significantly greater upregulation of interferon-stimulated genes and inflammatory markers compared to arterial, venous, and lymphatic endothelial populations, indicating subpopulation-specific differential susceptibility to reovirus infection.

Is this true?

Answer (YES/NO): NO